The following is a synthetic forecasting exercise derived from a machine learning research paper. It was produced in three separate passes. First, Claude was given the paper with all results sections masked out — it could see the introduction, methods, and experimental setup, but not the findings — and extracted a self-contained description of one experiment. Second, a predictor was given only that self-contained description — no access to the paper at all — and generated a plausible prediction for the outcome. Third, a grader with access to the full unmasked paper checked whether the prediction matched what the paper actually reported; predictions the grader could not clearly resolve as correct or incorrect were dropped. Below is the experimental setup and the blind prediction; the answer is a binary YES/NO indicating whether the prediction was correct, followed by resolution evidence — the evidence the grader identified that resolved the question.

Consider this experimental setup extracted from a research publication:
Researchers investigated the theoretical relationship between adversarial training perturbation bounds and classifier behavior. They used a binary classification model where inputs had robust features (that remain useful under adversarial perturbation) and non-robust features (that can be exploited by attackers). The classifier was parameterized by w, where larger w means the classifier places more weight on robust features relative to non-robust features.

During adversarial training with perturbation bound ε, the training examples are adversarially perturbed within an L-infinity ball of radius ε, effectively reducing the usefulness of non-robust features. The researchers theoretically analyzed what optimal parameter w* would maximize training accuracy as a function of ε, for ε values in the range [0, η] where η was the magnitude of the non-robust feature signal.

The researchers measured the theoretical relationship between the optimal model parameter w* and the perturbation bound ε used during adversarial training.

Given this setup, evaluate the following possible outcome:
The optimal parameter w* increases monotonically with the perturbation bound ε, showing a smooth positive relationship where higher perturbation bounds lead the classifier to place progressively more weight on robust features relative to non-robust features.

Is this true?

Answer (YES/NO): YES